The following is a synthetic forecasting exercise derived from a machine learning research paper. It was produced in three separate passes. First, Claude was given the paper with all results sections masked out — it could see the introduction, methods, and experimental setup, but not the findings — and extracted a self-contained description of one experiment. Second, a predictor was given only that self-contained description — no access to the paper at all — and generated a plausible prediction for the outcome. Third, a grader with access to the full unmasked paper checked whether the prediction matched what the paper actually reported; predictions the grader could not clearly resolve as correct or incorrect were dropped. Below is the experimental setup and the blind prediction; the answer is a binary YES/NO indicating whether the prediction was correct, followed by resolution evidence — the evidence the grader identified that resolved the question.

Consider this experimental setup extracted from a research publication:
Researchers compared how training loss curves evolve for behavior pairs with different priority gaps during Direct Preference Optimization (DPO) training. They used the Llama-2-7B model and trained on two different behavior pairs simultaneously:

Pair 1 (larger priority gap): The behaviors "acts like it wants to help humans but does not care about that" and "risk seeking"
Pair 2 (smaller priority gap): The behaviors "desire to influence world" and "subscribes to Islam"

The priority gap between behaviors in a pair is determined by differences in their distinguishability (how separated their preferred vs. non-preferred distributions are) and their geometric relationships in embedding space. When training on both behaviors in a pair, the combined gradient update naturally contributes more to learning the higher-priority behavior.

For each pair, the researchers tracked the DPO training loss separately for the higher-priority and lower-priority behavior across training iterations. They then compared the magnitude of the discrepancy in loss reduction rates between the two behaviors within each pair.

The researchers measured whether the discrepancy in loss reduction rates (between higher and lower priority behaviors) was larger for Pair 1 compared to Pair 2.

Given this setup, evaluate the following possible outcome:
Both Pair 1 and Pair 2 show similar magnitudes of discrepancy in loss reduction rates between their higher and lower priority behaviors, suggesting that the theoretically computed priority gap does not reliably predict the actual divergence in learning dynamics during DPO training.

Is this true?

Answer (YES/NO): NO